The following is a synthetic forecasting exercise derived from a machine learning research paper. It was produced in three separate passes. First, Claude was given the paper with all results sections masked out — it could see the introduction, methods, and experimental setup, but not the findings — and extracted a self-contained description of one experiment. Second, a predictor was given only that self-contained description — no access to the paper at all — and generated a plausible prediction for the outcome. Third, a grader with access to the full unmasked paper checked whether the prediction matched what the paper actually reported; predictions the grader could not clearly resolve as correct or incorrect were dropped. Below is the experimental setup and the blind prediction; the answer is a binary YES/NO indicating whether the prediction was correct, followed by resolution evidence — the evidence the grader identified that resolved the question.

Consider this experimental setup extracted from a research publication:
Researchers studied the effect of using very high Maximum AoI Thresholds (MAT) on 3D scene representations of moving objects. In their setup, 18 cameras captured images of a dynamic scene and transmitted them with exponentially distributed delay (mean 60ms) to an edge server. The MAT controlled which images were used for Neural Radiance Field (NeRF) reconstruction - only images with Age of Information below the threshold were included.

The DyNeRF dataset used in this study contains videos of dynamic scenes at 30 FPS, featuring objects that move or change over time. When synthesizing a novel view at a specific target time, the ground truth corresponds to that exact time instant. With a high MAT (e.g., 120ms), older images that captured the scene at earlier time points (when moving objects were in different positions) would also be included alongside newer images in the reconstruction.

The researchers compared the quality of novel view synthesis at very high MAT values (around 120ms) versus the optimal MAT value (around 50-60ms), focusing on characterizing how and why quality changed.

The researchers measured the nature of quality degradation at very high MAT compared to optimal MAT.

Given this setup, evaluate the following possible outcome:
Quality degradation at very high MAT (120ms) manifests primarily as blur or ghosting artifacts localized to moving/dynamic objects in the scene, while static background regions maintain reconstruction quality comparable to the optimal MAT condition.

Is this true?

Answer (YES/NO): NO